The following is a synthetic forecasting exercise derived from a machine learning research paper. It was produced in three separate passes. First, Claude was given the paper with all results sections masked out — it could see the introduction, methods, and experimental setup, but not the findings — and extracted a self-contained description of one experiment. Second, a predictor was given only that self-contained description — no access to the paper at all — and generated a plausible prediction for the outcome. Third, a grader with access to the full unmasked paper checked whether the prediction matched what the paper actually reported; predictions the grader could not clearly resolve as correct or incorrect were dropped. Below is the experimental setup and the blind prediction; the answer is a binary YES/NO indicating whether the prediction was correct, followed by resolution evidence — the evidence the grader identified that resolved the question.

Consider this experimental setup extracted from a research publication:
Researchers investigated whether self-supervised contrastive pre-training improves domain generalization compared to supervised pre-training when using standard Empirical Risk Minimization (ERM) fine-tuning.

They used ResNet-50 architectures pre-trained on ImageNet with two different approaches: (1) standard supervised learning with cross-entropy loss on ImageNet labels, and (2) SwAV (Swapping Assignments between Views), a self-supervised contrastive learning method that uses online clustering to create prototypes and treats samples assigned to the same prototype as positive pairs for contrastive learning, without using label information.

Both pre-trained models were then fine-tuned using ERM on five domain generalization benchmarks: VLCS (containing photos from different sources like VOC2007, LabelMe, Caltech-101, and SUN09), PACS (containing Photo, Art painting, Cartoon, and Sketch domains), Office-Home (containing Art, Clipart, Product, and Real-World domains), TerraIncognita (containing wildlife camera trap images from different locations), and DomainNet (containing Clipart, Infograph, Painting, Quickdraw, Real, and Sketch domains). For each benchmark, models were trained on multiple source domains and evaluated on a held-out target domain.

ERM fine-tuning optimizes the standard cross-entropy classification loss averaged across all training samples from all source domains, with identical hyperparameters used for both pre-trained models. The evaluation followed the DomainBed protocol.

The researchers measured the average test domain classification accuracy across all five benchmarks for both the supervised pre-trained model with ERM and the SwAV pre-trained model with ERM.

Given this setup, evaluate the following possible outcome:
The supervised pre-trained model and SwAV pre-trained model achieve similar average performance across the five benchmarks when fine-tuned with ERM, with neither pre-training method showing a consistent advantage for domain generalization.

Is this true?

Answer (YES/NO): NO